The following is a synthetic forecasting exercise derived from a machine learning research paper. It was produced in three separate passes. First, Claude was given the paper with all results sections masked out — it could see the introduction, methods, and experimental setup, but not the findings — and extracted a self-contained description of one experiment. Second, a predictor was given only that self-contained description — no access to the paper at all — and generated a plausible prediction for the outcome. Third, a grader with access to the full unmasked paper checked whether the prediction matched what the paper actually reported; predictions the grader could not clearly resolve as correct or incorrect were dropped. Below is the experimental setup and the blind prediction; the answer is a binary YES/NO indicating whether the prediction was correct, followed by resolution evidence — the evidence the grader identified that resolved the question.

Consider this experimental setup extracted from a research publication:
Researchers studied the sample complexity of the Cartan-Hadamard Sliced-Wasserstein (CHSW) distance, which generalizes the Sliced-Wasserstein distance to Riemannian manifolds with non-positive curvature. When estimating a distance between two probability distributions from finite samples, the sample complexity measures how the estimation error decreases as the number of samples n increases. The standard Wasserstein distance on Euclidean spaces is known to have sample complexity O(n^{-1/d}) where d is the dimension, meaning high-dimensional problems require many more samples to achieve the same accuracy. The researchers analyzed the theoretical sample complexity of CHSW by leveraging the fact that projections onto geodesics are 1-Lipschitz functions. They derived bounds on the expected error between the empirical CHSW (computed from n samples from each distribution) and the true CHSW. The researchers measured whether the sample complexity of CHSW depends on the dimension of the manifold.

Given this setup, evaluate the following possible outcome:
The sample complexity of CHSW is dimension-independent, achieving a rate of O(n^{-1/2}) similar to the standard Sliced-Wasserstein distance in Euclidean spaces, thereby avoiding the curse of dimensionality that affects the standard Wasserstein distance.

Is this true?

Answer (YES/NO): YES